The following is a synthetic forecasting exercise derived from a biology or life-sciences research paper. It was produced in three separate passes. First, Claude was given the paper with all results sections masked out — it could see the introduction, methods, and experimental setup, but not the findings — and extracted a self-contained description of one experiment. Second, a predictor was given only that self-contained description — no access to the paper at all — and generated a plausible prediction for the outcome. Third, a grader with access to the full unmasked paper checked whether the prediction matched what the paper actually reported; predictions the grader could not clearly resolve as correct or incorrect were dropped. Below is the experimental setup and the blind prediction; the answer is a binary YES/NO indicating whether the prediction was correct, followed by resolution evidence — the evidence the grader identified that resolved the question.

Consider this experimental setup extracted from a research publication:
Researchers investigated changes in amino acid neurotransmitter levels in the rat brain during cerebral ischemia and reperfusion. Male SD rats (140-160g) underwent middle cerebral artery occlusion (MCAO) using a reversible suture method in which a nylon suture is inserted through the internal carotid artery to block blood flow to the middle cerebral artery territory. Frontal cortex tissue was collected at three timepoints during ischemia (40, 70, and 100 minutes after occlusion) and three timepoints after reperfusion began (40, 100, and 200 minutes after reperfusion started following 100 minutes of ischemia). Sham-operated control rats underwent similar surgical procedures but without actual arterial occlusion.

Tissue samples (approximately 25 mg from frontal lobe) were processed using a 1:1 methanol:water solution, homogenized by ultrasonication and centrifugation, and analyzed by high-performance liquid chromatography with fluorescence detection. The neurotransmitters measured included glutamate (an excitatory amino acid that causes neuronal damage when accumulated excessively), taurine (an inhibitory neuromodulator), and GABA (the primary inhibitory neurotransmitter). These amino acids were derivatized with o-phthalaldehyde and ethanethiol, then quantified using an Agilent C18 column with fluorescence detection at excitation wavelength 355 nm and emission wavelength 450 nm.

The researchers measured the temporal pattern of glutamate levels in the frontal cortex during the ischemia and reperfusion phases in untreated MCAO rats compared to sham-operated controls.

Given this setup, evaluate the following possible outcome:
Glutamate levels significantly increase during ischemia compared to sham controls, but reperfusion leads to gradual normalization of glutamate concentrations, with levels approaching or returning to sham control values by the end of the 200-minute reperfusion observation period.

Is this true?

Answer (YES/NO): NO